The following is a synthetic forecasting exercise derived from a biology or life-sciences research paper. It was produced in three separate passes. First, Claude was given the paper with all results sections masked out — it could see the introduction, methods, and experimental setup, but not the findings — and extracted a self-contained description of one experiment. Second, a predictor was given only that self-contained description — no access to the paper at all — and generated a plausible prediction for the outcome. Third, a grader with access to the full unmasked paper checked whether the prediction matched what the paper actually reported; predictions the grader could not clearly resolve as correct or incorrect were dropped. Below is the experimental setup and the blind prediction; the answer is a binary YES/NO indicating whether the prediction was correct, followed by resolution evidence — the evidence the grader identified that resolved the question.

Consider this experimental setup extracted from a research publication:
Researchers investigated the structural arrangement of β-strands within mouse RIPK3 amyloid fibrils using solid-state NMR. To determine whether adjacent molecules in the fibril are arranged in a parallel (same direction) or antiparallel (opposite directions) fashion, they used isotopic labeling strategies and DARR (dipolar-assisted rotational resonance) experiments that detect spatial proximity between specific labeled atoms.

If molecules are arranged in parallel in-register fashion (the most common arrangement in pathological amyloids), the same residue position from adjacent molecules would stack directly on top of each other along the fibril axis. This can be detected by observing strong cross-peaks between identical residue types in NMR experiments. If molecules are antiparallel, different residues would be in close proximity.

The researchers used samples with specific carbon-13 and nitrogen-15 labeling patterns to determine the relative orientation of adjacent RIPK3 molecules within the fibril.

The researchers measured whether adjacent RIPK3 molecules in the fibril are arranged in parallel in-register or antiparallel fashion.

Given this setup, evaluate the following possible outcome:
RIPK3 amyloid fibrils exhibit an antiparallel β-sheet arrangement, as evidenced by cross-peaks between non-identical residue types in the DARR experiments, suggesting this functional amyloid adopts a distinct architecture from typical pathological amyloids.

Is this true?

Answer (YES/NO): NO